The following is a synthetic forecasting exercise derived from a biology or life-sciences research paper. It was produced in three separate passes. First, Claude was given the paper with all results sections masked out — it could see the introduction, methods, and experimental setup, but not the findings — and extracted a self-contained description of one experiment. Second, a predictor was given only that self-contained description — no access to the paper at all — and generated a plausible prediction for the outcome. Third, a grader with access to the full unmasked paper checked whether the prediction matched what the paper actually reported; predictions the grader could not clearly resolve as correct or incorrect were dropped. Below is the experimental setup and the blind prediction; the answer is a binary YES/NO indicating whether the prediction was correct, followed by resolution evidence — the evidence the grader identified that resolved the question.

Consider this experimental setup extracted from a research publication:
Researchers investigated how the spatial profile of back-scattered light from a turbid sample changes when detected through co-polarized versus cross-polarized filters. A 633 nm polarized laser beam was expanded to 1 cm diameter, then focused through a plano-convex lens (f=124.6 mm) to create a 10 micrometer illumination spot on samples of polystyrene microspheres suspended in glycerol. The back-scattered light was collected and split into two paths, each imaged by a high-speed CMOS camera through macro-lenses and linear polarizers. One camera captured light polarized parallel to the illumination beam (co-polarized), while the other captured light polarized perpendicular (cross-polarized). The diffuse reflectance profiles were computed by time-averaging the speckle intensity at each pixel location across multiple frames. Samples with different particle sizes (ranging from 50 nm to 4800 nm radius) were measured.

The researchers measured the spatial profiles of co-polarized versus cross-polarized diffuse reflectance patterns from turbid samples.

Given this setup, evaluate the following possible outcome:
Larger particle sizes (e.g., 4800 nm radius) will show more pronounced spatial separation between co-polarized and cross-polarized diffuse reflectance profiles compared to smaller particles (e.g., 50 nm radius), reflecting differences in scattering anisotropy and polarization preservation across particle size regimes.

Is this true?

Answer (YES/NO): NO